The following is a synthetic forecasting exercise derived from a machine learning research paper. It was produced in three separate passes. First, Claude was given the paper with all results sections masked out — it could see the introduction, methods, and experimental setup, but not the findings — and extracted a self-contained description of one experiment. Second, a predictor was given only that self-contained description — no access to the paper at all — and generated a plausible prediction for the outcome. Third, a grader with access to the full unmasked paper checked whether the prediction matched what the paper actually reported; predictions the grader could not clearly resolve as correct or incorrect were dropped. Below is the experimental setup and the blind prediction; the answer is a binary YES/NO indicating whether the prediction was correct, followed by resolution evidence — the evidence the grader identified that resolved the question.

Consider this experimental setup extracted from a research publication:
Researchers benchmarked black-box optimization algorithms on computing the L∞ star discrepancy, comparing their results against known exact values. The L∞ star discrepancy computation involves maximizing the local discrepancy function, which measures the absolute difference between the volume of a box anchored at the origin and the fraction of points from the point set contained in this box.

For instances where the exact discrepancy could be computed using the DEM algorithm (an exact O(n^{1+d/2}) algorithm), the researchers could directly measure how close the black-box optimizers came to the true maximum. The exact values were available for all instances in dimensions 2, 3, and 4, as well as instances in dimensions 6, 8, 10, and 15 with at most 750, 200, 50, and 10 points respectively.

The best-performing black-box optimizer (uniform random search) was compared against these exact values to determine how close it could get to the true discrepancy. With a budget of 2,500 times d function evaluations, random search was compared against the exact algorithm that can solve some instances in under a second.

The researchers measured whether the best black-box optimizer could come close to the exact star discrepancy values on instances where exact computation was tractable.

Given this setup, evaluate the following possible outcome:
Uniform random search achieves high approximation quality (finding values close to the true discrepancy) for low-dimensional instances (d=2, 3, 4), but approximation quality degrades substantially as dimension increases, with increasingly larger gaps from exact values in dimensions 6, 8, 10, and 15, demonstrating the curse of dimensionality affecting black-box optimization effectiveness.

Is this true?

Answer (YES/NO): NO